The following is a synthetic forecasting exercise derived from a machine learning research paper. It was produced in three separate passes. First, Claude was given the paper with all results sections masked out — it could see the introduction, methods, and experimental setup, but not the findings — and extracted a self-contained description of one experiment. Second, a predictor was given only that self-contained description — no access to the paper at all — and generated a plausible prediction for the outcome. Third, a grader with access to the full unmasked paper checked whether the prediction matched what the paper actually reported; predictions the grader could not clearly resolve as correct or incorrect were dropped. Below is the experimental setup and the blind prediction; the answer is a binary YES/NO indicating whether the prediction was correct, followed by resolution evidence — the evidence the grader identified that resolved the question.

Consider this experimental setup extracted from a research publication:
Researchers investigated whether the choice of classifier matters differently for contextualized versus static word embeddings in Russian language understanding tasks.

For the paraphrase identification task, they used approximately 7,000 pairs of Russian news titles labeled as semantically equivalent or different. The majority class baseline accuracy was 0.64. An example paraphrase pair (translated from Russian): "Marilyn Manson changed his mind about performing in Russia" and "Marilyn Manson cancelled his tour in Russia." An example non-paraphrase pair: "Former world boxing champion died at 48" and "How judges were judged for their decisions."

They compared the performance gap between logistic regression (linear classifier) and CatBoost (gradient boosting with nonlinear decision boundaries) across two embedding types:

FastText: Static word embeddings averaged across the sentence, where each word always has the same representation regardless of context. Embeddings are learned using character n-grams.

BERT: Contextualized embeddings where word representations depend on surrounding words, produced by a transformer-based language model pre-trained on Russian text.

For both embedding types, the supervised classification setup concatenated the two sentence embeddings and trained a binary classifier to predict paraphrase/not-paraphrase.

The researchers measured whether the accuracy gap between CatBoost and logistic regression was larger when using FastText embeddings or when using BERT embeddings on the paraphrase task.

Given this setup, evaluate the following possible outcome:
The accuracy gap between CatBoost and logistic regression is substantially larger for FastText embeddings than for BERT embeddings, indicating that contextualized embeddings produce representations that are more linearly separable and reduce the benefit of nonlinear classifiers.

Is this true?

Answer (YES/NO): NO